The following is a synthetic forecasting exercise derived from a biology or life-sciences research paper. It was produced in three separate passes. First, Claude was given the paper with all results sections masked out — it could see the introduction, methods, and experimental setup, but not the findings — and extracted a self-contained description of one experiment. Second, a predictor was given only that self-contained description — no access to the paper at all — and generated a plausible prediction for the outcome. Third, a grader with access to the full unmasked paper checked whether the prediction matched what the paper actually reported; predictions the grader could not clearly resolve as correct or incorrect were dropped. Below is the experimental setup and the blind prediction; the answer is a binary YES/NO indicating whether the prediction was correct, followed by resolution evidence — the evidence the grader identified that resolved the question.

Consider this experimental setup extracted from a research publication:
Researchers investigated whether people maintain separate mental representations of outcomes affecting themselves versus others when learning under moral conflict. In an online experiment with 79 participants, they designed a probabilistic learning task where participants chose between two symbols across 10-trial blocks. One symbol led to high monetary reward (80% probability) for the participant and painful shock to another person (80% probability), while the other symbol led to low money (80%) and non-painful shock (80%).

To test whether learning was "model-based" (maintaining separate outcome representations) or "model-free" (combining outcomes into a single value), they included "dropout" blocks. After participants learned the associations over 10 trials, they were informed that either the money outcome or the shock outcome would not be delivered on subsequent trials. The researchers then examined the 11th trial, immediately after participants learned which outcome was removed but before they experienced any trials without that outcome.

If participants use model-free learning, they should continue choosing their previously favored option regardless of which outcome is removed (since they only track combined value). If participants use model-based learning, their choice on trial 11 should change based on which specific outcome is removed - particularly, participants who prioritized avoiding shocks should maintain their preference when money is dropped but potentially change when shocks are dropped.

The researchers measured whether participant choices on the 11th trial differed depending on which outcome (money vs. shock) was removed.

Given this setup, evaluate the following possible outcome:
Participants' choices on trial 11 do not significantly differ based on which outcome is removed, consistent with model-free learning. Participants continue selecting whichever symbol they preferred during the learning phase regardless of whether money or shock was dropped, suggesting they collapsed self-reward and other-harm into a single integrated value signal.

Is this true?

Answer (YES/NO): NO